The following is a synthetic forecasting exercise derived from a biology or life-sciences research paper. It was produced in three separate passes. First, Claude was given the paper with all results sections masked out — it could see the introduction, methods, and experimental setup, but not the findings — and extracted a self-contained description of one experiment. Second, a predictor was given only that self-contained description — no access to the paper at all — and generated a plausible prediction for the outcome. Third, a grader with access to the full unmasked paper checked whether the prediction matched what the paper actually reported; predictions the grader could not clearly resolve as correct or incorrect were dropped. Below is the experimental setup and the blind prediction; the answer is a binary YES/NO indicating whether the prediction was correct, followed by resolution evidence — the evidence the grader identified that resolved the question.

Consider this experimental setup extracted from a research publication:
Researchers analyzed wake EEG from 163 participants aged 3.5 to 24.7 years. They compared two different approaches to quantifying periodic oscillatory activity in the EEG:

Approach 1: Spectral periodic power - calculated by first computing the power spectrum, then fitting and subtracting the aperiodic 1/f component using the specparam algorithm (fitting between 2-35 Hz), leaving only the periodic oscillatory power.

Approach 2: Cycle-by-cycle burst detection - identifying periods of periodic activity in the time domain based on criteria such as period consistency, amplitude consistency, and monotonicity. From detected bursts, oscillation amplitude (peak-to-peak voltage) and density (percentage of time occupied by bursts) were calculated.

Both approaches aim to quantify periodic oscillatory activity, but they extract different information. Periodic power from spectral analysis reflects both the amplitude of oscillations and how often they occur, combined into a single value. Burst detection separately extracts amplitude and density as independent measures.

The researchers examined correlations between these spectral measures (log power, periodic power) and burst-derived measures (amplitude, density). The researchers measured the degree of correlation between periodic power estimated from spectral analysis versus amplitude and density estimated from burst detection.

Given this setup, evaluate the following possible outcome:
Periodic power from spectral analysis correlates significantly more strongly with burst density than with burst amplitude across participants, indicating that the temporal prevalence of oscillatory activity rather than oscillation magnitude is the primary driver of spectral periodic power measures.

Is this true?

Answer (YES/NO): YES